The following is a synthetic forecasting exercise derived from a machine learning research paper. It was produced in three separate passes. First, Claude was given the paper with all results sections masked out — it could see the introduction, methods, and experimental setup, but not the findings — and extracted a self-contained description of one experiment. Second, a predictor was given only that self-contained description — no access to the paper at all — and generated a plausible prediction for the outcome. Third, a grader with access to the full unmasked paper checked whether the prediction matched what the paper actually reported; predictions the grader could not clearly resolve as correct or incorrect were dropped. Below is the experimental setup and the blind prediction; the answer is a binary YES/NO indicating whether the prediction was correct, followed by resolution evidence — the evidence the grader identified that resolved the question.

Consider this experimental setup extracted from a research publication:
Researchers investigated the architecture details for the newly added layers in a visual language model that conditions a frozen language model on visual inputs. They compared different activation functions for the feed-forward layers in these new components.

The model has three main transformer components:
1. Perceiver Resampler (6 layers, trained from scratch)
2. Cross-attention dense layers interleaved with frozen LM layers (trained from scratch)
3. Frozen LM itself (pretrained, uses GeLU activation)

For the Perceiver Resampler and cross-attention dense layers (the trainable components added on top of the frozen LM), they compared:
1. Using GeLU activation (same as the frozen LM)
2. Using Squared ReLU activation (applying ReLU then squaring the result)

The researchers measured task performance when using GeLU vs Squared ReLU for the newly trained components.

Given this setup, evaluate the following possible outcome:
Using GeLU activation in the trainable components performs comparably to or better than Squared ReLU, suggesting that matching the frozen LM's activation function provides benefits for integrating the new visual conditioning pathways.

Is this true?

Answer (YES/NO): NO